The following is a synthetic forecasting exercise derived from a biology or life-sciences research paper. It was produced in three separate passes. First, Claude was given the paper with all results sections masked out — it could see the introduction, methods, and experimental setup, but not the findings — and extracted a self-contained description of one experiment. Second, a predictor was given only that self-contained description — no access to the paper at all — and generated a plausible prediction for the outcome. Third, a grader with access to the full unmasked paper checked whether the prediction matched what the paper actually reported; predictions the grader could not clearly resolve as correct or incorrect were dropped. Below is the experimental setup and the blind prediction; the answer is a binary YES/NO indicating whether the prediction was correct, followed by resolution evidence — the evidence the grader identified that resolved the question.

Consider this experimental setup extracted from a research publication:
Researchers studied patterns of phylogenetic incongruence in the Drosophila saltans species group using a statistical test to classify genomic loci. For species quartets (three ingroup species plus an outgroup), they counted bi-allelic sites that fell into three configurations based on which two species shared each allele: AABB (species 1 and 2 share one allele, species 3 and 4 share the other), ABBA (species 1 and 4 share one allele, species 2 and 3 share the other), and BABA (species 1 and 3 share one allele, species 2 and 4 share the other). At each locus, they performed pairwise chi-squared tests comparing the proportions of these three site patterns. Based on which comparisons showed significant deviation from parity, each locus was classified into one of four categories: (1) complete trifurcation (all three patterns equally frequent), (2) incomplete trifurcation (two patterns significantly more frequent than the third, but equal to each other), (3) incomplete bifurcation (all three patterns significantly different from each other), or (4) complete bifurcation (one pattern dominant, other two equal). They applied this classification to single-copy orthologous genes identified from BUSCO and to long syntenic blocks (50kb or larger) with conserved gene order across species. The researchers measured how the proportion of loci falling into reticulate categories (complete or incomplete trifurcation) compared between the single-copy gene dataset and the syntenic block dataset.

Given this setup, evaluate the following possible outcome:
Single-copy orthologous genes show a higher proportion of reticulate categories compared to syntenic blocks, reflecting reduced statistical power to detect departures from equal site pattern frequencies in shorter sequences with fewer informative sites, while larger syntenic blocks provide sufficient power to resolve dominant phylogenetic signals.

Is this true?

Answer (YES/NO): NO